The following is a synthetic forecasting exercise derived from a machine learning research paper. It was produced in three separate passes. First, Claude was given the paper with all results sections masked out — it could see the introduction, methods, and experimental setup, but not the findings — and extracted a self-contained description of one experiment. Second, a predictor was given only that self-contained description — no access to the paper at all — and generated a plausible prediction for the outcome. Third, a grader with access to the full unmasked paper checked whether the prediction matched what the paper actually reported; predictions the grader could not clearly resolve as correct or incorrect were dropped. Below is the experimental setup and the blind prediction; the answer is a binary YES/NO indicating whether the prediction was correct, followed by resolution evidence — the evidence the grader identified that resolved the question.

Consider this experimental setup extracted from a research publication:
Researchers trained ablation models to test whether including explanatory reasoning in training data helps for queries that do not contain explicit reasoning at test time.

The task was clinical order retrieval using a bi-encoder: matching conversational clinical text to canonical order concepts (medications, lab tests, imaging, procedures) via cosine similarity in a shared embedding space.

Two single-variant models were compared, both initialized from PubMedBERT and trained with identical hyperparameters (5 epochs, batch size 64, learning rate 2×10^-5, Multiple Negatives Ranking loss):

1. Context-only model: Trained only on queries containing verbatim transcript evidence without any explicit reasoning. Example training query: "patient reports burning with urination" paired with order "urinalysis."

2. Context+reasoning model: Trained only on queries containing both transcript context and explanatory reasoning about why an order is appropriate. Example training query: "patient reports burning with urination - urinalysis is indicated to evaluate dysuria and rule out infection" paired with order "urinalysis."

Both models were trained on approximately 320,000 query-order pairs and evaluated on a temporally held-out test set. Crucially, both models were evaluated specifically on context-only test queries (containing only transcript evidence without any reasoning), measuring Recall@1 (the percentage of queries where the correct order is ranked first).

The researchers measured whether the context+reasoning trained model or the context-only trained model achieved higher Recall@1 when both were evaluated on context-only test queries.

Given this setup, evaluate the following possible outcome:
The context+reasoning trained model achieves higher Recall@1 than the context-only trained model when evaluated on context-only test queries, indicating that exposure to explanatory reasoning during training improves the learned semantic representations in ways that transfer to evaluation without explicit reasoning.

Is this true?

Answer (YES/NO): NO